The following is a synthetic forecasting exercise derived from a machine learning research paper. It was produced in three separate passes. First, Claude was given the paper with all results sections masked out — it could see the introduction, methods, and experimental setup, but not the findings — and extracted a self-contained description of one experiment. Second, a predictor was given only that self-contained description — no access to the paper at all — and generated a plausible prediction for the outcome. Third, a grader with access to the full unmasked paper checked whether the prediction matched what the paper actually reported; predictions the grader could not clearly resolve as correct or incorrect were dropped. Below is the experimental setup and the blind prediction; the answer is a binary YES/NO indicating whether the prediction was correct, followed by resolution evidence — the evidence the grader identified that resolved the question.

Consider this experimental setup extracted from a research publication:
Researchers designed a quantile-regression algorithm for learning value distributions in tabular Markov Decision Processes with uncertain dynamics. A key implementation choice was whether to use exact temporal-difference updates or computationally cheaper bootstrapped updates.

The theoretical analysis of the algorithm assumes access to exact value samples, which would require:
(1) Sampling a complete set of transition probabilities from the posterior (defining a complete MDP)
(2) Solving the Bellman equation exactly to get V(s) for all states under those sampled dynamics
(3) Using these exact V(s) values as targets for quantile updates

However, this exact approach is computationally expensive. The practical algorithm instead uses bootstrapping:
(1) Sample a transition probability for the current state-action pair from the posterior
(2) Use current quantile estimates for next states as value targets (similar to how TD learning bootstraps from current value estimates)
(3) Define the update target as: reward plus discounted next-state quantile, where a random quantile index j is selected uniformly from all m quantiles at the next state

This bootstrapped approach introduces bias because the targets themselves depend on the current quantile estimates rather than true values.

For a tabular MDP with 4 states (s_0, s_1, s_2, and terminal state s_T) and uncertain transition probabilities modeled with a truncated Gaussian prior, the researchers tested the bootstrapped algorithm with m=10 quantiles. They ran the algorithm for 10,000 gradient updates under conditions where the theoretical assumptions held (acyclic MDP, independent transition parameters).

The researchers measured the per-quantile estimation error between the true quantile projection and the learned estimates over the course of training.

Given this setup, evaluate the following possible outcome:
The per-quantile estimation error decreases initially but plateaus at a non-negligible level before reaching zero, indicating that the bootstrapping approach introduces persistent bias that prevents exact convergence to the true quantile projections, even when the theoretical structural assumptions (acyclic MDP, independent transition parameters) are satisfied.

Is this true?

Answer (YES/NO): NO